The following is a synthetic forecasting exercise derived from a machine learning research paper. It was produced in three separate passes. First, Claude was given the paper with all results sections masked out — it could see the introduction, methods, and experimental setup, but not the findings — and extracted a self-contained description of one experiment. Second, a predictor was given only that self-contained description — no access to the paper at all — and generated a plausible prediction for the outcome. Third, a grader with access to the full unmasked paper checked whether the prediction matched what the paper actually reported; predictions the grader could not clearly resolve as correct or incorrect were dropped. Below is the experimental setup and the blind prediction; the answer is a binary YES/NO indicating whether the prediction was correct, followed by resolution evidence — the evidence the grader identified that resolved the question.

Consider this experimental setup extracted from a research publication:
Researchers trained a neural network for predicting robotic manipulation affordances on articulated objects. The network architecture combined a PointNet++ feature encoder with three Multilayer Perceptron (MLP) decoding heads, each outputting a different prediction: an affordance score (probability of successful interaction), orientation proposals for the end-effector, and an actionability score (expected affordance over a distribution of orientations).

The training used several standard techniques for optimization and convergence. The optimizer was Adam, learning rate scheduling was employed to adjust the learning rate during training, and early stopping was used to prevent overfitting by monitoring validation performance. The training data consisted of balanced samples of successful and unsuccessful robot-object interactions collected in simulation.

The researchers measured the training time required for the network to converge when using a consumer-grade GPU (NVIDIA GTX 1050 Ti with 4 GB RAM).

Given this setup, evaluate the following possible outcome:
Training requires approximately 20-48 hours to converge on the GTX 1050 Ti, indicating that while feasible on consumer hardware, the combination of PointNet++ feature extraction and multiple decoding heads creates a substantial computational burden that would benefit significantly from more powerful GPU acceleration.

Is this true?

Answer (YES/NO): NO